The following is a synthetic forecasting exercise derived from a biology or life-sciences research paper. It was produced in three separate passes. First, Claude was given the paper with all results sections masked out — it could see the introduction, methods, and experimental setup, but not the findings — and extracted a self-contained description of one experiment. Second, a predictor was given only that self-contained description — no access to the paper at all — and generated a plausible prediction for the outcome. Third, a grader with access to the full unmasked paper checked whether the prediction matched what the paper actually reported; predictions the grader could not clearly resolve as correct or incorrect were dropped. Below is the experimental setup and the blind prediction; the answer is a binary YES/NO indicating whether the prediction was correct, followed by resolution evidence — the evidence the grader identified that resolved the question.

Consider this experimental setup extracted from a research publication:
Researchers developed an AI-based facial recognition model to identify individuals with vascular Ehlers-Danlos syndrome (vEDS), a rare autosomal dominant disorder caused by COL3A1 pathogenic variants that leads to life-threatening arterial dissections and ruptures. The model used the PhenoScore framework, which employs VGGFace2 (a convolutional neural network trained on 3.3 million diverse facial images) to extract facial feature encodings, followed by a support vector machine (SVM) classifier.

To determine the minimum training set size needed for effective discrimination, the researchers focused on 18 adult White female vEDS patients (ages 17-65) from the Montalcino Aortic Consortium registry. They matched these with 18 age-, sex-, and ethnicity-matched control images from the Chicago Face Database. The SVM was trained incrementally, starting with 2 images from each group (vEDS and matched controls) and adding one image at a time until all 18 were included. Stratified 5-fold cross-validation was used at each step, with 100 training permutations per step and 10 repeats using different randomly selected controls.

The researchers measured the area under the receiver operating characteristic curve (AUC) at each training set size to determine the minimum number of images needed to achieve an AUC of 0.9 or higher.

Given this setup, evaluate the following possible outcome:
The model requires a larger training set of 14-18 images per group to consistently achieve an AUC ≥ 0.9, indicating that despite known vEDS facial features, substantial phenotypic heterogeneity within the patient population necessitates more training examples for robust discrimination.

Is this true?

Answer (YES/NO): NO